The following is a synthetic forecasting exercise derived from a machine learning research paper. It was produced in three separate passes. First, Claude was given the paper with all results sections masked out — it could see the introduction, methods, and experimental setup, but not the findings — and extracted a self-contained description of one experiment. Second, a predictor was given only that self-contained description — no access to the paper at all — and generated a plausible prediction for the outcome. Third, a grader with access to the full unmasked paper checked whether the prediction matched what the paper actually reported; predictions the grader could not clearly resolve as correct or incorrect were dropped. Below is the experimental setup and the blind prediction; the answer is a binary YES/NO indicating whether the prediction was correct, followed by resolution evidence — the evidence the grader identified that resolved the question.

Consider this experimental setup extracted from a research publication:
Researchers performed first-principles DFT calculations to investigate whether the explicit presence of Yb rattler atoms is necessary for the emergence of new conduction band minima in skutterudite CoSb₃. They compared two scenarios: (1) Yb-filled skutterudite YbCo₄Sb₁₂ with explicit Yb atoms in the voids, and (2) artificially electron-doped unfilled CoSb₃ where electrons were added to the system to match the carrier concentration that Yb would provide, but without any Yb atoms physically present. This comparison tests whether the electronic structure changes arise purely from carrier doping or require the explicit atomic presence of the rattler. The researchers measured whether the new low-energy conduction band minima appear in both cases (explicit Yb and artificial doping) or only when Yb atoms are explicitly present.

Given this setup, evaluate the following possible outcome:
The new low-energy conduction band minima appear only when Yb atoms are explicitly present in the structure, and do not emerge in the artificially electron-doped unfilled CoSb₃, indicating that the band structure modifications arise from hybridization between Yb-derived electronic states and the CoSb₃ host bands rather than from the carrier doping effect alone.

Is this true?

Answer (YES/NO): YES